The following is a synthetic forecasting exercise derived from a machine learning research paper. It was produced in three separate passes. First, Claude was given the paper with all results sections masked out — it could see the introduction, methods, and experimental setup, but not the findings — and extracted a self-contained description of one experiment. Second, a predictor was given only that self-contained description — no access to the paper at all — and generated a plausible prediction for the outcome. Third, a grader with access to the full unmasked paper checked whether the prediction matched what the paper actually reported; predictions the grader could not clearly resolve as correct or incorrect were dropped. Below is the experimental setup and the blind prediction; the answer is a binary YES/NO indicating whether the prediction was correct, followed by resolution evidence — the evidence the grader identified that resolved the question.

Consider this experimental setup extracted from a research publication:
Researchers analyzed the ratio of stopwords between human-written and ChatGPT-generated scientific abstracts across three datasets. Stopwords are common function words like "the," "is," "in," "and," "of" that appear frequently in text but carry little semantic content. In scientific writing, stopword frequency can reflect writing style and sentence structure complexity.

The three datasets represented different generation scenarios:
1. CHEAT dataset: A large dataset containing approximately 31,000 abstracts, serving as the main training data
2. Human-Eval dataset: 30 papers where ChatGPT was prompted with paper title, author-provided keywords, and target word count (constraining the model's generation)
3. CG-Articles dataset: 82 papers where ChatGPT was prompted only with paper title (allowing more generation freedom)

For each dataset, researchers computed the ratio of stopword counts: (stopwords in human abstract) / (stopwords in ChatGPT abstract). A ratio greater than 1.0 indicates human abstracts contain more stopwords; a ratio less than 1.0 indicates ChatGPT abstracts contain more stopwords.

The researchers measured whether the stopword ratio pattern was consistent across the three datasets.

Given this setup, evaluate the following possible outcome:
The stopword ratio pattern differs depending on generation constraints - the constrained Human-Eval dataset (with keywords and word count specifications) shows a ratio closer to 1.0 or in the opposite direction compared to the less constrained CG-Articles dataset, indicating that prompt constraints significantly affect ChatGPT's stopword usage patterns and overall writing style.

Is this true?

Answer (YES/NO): NO